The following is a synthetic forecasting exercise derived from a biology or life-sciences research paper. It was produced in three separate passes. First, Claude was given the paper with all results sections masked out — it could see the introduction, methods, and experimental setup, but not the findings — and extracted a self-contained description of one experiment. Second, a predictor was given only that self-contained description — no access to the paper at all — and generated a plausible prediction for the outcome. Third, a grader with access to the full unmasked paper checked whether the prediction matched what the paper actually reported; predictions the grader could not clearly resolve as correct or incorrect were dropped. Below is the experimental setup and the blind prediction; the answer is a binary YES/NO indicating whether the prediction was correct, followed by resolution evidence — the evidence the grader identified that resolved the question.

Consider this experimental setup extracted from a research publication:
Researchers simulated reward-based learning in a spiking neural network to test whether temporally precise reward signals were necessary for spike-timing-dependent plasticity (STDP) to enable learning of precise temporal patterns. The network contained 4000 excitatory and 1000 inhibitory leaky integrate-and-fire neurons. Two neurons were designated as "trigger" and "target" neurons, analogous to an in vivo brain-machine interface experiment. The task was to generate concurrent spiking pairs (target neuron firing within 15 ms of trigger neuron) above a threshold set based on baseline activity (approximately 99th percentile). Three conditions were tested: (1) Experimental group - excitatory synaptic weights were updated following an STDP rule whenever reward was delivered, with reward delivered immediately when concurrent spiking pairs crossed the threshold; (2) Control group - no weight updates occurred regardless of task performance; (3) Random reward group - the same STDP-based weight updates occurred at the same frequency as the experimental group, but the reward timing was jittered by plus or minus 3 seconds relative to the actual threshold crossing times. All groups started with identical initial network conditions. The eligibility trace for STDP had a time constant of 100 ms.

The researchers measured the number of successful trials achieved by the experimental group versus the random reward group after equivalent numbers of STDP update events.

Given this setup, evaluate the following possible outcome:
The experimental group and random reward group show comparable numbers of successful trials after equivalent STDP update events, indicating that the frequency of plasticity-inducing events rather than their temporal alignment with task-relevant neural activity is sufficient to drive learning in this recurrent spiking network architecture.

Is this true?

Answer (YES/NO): NO